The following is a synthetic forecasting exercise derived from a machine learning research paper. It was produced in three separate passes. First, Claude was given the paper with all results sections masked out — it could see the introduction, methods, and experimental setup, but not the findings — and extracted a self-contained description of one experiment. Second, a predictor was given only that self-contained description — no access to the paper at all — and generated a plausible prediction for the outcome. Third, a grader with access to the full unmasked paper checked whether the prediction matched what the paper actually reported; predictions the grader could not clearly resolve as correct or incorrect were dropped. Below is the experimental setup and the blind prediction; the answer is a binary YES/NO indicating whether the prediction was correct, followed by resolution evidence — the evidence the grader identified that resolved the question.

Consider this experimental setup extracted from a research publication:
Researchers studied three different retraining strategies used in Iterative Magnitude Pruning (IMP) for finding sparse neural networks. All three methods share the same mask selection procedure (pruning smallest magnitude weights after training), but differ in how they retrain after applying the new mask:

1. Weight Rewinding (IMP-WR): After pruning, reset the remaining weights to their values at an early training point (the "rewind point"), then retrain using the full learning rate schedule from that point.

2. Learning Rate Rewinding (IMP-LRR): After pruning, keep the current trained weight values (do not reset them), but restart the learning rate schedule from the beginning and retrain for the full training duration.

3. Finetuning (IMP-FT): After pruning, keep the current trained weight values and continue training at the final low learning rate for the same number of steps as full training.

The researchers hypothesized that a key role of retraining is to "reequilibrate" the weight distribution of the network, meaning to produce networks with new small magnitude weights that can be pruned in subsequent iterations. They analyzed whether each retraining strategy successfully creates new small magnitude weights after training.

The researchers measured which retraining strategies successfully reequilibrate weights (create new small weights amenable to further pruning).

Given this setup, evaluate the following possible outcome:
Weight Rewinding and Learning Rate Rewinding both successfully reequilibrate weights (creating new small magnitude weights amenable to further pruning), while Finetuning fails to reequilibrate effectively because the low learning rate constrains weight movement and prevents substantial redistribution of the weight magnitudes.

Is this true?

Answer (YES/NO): YES